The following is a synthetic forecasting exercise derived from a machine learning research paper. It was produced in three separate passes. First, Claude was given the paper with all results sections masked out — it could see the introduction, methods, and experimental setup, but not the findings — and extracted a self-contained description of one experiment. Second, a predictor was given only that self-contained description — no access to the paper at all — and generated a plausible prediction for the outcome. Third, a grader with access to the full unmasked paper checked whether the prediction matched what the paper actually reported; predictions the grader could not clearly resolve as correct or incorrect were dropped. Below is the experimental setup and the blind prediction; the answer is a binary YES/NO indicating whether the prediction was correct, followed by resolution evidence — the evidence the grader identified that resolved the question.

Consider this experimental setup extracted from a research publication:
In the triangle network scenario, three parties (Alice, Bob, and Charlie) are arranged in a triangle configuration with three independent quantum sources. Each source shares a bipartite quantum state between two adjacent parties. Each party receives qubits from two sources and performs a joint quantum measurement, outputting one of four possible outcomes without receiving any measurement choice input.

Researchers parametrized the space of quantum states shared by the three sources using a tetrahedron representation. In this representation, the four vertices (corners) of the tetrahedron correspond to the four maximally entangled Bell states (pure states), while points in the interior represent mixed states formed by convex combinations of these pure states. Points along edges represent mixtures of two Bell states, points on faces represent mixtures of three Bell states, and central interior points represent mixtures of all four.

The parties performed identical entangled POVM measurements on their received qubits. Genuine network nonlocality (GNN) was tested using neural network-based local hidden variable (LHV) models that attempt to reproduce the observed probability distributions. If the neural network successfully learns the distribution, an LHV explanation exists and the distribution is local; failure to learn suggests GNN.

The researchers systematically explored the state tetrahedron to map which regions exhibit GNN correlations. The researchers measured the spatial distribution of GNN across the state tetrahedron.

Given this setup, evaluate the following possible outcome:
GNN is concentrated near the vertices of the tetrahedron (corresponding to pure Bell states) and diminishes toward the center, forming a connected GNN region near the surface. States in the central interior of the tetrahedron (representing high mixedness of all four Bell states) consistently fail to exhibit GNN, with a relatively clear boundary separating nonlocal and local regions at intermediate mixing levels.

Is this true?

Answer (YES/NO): NO